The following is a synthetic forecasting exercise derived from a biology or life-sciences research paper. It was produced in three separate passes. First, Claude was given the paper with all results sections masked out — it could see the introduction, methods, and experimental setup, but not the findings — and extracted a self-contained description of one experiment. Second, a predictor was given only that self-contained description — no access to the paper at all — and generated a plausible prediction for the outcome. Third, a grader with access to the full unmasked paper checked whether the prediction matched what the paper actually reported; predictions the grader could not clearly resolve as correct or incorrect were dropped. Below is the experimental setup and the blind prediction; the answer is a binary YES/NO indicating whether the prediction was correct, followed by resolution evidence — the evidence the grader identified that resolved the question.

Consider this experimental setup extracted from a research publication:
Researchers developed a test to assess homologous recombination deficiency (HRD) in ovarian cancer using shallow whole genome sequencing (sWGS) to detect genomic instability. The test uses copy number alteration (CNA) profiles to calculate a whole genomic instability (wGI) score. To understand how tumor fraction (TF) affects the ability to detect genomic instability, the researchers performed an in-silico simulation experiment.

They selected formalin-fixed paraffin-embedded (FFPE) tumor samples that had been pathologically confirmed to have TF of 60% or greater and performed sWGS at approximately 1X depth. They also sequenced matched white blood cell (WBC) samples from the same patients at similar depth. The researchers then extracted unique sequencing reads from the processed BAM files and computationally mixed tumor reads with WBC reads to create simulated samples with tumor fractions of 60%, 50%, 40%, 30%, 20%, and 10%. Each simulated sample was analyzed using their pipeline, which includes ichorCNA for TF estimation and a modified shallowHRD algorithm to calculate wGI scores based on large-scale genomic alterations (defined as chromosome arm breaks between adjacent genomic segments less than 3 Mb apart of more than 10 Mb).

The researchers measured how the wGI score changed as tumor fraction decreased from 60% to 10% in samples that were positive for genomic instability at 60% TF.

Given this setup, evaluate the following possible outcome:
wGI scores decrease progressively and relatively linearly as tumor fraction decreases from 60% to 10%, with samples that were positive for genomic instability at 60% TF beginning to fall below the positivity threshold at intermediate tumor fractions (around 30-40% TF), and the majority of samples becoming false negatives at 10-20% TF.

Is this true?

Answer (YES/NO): NO